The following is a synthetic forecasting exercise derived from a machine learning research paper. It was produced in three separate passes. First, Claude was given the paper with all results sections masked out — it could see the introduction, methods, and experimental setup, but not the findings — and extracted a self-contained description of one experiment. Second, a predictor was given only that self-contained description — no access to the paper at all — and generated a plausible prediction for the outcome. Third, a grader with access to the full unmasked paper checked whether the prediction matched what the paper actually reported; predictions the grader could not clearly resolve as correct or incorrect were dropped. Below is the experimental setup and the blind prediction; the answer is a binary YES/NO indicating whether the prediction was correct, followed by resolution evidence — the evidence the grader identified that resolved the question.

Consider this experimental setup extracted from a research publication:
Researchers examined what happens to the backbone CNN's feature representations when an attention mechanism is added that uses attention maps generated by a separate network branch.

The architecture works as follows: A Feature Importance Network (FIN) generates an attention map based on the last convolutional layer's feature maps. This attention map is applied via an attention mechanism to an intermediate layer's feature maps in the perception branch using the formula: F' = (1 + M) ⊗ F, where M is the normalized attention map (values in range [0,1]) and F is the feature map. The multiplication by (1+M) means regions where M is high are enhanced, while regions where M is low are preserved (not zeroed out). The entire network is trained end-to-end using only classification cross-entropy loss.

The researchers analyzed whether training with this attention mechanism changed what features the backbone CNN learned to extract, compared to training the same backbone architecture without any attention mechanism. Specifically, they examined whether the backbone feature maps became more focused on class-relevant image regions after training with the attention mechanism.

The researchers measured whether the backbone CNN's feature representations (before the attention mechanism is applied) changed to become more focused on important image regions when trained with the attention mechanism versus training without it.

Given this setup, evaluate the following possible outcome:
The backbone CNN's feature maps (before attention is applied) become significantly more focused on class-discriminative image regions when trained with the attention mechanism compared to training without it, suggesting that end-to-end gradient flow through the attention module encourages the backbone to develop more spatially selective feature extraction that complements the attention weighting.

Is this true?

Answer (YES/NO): YES